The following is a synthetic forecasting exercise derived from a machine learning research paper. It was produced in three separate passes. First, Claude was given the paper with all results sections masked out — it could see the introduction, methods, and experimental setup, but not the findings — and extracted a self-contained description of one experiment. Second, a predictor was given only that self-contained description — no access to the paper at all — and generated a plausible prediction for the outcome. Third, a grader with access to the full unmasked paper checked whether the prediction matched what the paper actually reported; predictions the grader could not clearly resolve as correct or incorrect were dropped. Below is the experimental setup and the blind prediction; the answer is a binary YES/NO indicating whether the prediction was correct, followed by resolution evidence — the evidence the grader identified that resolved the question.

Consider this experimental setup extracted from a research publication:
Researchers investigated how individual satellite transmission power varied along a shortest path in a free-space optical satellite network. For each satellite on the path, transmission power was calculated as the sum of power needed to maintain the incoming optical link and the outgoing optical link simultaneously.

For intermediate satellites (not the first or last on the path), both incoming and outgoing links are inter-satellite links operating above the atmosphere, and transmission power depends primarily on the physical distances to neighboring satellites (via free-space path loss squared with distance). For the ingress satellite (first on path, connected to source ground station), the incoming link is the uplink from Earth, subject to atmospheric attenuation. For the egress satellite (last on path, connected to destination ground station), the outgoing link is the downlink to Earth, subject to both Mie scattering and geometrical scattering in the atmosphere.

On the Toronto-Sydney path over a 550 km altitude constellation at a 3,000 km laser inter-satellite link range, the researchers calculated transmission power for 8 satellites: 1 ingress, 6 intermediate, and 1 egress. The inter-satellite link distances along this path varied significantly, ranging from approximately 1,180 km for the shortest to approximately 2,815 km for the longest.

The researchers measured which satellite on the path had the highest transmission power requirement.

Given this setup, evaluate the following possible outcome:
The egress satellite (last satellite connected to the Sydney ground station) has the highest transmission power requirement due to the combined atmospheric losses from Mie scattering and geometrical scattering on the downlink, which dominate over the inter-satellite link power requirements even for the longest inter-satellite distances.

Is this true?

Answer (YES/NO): NO